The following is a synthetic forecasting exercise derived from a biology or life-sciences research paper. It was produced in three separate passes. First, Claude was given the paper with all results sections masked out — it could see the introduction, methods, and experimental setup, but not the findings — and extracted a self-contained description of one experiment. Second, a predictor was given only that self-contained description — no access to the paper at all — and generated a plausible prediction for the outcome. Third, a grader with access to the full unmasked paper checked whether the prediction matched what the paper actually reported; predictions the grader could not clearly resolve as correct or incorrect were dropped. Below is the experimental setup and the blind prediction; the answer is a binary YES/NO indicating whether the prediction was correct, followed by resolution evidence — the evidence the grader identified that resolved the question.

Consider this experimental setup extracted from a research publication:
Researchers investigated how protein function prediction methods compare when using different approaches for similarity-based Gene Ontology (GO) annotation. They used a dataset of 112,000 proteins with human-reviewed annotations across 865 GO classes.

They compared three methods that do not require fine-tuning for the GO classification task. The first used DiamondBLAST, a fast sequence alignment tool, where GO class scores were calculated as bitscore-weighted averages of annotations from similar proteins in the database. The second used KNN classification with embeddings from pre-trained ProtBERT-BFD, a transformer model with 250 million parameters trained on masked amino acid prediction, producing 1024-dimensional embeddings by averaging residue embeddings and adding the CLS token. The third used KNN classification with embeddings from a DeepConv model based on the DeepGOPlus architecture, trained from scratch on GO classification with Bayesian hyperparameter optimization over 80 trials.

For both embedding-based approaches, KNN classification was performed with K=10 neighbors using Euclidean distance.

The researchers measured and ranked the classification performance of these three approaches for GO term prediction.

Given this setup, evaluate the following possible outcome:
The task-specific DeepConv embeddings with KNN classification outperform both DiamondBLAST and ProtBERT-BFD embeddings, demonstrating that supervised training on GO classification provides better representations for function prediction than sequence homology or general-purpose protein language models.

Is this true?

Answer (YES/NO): NO